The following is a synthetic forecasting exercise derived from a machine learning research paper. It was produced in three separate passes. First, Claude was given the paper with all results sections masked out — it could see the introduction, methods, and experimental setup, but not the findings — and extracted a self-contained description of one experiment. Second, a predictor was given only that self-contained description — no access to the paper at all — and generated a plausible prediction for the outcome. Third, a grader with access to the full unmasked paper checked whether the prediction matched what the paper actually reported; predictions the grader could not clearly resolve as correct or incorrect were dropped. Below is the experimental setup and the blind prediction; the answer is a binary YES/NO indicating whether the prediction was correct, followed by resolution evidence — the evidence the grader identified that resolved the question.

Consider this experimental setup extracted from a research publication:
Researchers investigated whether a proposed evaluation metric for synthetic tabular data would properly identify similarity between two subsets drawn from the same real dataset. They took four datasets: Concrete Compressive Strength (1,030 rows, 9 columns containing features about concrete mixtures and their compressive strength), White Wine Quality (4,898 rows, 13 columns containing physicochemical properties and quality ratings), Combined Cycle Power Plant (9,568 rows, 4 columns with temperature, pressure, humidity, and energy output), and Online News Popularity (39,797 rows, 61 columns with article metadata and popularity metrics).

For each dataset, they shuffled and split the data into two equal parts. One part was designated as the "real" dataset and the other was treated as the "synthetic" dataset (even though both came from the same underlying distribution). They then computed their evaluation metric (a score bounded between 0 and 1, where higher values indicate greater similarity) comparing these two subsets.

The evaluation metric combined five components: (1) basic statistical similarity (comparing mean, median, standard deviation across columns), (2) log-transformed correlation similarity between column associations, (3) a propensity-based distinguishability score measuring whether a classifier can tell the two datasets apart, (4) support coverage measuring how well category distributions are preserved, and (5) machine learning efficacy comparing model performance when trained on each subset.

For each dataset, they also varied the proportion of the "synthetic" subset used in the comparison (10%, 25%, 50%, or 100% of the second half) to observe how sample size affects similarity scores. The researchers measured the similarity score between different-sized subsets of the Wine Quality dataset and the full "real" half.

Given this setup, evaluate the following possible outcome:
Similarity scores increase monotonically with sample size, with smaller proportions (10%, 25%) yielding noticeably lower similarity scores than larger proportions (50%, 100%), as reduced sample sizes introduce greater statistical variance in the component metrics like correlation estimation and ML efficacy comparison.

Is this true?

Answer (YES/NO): YES